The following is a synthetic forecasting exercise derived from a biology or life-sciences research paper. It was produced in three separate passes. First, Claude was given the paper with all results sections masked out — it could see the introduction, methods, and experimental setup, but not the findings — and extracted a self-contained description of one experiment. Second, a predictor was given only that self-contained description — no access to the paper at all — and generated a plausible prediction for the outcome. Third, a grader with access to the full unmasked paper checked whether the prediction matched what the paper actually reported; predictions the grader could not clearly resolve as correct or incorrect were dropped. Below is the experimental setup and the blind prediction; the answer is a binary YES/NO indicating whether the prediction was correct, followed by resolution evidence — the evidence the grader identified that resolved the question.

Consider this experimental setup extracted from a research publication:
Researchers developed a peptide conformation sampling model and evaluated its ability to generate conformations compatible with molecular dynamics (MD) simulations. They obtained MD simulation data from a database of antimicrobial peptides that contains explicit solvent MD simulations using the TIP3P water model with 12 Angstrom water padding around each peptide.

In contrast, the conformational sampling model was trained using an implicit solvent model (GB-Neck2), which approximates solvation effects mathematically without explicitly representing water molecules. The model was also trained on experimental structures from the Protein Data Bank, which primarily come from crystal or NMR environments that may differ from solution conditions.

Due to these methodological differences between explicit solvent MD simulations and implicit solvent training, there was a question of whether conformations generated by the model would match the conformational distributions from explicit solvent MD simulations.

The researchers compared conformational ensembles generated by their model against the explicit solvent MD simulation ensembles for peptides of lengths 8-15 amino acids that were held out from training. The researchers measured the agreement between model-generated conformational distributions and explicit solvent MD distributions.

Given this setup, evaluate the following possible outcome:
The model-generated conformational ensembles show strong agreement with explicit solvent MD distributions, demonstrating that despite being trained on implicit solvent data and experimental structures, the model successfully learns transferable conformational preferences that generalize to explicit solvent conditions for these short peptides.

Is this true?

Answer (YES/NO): NO